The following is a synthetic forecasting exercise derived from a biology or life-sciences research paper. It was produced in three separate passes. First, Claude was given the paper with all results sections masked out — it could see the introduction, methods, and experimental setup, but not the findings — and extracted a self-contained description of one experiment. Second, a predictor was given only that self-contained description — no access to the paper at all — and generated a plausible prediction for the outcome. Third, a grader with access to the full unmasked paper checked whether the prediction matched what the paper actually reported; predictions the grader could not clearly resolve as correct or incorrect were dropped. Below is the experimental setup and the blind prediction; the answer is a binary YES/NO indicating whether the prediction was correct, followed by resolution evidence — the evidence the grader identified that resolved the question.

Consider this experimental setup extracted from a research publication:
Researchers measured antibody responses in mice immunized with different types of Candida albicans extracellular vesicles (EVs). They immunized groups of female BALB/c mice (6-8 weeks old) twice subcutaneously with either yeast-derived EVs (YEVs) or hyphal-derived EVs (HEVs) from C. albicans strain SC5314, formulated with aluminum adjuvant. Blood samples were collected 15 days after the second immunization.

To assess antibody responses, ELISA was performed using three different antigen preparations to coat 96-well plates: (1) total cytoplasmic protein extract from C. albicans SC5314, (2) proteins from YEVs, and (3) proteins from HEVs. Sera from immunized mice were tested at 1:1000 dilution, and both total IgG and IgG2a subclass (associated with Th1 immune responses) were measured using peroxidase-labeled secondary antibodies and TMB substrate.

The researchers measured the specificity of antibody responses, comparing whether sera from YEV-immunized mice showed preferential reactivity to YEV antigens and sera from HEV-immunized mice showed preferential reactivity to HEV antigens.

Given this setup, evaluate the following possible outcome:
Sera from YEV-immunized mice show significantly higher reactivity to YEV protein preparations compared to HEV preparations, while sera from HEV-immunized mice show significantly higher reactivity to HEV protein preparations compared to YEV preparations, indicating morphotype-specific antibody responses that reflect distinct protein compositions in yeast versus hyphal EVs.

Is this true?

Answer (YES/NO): NO